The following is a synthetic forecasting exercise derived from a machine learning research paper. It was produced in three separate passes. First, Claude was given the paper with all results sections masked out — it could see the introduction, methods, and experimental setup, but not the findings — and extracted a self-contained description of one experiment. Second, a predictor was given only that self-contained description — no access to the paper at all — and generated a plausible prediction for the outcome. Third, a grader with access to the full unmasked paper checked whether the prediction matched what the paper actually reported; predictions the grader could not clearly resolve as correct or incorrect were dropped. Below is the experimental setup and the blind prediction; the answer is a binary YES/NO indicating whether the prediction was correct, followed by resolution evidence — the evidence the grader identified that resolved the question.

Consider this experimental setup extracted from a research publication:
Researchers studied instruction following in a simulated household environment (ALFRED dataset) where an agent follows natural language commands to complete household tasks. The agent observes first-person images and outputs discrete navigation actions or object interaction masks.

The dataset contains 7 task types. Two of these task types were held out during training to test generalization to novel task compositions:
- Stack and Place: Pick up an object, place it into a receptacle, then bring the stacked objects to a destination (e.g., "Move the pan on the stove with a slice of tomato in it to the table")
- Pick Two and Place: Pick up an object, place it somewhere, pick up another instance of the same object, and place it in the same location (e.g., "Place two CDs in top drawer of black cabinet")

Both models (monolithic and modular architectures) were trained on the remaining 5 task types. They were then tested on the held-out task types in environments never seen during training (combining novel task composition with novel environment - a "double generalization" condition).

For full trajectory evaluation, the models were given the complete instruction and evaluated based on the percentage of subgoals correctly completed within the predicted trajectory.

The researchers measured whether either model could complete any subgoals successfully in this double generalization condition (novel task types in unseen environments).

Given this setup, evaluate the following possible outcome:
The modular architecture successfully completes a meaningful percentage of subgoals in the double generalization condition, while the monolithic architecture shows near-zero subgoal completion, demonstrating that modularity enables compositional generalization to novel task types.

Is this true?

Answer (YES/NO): NO